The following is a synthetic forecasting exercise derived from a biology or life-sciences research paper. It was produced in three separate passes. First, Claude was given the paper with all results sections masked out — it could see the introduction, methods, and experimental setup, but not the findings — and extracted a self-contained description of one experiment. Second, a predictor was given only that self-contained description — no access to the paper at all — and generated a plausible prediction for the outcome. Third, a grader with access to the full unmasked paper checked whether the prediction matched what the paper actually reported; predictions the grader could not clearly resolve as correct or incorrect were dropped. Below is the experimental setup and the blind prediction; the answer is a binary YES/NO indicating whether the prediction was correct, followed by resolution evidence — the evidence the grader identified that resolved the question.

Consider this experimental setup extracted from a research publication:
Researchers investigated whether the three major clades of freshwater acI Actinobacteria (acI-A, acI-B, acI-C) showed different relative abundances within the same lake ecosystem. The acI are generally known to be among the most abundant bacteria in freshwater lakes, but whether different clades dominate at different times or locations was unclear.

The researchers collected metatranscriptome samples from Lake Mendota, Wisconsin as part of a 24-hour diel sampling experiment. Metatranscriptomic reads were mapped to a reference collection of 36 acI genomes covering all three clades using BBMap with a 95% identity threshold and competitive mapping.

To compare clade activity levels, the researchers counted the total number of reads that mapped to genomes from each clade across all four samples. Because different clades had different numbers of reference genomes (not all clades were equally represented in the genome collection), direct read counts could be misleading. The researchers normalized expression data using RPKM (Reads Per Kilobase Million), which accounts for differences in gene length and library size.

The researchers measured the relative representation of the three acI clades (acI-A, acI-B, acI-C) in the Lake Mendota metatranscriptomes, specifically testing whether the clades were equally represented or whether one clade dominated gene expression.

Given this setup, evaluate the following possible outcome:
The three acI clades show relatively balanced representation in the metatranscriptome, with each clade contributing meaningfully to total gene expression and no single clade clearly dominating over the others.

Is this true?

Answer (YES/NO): NO